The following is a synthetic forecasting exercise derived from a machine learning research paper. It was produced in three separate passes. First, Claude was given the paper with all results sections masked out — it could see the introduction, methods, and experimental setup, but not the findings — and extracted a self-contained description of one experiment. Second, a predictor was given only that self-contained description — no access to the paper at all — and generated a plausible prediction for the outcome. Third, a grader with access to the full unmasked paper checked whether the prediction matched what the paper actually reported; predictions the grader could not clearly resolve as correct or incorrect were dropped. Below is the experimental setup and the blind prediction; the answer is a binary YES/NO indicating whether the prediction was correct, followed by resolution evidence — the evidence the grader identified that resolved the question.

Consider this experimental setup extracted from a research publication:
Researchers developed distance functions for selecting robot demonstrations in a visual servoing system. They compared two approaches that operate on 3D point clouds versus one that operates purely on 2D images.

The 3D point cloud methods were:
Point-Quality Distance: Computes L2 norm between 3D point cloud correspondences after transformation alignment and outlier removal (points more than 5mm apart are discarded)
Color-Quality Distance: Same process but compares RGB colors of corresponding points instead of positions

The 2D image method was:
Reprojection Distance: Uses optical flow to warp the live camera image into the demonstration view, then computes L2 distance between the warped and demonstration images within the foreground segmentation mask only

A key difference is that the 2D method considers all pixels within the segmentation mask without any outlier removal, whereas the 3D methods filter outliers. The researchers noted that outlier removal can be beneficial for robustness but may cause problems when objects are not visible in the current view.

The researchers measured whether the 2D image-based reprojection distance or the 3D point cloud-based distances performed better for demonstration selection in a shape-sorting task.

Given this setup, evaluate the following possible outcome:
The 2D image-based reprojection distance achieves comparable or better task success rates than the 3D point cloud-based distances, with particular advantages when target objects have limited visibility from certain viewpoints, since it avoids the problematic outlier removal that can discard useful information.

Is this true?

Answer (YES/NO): YES